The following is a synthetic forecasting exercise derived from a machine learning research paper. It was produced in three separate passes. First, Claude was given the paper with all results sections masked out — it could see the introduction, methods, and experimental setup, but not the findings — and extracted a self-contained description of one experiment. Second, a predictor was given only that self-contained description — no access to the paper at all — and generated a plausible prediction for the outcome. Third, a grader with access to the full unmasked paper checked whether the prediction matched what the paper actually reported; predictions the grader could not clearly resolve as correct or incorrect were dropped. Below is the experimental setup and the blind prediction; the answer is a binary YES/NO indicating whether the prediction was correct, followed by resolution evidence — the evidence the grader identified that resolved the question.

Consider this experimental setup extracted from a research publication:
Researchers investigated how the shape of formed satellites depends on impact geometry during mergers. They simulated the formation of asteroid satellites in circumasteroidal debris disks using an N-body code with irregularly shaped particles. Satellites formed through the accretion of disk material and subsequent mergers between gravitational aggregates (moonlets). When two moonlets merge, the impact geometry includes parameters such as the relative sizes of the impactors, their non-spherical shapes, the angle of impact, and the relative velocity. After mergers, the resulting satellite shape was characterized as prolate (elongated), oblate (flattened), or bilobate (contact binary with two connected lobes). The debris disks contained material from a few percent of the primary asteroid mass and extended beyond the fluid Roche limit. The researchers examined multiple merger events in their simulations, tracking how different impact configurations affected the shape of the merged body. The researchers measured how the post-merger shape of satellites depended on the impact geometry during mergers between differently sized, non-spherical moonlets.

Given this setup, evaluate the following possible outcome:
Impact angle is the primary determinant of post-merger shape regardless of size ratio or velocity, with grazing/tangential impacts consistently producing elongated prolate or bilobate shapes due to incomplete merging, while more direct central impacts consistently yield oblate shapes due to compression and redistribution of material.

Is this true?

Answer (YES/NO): NO